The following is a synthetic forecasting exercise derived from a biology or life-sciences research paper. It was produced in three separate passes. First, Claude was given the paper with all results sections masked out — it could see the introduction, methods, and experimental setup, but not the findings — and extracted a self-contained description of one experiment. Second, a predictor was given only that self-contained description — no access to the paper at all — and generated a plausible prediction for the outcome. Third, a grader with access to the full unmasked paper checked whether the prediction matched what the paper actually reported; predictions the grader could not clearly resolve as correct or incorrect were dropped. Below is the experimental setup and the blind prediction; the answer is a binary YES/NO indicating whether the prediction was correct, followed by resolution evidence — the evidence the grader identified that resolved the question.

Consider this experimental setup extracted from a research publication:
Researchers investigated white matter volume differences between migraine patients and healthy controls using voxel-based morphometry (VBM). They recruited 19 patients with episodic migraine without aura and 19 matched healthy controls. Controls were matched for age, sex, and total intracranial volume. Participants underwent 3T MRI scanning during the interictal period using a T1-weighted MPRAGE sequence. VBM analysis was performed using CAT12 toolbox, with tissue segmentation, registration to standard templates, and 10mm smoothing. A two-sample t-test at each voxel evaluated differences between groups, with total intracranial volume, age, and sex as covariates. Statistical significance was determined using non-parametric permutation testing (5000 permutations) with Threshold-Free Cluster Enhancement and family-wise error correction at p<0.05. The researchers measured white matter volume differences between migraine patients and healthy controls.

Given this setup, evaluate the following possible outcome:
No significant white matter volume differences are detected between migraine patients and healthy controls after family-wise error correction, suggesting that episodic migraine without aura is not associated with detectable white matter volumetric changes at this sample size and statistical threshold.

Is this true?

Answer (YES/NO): NO